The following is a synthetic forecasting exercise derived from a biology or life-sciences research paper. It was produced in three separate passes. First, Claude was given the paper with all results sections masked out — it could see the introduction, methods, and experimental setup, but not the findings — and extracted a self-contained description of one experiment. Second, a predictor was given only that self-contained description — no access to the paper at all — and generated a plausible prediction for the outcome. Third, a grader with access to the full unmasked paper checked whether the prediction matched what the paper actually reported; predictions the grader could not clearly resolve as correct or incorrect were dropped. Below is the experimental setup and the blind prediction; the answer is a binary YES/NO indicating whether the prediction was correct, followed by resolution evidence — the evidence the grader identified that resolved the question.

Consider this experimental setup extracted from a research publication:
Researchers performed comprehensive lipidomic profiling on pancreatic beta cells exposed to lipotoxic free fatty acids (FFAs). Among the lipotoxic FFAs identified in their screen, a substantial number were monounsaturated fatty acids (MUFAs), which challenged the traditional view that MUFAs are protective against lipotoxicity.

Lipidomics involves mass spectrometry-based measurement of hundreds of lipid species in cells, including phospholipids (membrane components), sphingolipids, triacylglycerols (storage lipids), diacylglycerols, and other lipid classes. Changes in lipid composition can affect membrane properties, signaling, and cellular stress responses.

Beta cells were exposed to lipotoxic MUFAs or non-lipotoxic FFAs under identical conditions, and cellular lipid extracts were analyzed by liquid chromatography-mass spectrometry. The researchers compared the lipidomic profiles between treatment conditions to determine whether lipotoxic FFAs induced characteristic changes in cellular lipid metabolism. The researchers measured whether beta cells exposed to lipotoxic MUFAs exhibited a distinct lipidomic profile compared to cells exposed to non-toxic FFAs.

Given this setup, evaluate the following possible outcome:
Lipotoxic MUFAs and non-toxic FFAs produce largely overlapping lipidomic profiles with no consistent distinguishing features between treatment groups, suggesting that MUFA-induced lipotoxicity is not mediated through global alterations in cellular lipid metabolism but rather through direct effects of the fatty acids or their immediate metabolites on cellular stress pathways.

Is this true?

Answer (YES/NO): NO